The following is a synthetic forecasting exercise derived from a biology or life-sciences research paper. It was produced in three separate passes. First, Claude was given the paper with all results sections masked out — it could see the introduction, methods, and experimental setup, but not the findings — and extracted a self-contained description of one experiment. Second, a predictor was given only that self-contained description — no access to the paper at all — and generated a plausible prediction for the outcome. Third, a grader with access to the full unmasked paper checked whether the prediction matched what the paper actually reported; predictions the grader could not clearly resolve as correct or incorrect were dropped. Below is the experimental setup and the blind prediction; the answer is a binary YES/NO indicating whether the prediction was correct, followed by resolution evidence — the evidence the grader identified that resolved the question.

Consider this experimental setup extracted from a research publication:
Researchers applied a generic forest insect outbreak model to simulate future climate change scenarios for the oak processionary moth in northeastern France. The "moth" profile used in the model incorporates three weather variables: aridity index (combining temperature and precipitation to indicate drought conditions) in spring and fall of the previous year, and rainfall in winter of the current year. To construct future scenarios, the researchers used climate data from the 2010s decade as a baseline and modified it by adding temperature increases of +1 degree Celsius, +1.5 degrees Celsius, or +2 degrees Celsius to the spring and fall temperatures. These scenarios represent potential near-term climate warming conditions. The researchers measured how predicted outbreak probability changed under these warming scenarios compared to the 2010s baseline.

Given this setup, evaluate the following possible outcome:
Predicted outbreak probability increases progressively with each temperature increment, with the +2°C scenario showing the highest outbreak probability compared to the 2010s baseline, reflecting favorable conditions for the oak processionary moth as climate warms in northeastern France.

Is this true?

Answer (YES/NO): YES